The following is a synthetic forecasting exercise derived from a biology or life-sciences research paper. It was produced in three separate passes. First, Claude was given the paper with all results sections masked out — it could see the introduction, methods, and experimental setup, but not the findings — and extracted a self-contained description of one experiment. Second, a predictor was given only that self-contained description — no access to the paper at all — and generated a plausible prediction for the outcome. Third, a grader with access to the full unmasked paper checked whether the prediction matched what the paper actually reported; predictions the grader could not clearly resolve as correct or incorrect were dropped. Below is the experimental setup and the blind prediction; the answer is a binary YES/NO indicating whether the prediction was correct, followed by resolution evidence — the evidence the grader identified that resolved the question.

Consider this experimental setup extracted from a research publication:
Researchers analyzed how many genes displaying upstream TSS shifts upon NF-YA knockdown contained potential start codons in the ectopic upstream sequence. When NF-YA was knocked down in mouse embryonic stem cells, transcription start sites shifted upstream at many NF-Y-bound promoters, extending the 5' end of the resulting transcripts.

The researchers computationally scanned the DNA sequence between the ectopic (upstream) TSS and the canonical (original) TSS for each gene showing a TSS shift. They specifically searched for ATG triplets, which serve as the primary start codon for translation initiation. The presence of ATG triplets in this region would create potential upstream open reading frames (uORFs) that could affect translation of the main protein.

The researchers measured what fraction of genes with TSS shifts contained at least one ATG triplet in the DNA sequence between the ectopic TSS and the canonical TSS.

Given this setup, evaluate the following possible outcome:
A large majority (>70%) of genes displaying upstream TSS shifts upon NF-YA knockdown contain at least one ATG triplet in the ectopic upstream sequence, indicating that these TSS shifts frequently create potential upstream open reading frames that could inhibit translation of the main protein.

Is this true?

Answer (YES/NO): NO